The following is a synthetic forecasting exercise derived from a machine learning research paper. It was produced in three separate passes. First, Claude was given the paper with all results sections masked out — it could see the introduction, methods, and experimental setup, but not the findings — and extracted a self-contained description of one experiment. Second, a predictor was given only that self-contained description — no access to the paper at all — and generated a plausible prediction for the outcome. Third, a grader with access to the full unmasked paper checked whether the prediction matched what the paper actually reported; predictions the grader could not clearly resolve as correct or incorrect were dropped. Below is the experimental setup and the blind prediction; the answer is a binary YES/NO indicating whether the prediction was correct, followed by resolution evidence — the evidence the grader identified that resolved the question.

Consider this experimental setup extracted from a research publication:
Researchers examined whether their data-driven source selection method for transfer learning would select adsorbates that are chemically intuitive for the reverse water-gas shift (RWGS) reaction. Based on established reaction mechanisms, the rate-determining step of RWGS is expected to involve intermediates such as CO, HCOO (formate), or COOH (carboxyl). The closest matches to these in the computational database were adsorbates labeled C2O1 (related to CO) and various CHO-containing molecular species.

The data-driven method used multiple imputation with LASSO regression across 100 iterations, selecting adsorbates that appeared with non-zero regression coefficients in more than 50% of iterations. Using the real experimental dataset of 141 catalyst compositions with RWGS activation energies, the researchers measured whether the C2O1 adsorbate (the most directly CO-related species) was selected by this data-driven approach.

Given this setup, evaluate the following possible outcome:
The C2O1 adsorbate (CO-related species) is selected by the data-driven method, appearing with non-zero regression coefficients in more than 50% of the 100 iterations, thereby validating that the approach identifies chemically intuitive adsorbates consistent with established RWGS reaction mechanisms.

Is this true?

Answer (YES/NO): NO